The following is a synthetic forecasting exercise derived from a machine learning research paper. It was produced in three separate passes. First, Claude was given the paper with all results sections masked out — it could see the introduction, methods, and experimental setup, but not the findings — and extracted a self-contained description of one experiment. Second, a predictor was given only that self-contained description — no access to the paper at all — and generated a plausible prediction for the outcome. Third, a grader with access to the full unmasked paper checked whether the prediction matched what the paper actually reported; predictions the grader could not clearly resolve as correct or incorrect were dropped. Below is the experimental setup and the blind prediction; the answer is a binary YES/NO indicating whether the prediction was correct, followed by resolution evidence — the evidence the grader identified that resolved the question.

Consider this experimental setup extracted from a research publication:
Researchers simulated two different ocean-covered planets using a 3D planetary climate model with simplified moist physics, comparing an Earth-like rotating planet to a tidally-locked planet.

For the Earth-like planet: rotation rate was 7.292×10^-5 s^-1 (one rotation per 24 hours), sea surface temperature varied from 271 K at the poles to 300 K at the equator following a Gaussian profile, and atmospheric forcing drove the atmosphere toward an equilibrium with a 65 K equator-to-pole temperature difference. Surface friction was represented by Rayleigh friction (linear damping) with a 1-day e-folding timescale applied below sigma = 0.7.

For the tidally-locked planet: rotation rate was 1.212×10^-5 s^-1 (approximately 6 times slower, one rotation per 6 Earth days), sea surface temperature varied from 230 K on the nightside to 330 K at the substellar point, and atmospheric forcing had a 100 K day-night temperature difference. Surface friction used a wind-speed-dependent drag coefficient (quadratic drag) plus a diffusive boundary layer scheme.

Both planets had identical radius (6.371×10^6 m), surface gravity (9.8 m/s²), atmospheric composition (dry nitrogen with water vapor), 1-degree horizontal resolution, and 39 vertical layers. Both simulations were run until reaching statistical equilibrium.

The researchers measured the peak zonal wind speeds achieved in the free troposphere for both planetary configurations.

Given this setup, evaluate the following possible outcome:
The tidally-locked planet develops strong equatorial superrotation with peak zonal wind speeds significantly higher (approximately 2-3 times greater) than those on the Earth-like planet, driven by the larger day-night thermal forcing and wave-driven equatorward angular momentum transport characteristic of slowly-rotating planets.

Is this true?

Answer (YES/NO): NO